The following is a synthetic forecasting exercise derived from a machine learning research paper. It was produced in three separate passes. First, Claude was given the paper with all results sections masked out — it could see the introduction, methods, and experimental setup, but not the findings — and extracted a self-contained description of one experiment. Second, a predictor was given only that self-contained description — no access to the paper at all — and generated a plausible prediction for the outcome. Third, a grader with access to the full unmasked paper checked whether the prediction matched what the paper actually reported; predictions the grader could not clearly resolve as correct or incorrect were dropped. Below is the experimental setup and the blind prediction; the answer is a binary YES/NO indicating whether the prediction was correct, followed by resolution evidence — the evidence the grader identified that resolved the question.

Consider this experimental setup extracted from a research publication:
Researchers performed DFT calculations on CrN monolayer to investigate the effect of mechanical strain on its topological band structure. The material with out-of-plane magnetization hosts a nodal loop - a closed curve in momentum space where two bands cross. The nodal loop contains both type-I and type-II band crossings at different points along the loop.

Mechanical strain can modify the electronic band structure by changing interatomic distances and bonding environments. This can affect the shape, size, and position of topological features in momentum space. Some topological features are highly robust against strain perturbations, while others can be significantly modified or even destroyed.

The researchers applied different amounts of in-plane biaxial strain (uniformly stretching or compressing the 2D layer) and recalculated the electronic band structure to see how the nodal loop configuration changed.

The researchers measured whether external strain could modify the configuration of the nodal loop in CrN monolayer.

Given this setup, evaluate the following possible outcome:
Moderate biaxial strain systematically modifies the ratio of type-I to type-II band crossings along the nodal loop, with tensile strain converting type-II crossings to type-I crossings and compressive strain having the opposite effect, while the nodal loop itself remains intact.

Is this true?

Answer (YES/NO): NO